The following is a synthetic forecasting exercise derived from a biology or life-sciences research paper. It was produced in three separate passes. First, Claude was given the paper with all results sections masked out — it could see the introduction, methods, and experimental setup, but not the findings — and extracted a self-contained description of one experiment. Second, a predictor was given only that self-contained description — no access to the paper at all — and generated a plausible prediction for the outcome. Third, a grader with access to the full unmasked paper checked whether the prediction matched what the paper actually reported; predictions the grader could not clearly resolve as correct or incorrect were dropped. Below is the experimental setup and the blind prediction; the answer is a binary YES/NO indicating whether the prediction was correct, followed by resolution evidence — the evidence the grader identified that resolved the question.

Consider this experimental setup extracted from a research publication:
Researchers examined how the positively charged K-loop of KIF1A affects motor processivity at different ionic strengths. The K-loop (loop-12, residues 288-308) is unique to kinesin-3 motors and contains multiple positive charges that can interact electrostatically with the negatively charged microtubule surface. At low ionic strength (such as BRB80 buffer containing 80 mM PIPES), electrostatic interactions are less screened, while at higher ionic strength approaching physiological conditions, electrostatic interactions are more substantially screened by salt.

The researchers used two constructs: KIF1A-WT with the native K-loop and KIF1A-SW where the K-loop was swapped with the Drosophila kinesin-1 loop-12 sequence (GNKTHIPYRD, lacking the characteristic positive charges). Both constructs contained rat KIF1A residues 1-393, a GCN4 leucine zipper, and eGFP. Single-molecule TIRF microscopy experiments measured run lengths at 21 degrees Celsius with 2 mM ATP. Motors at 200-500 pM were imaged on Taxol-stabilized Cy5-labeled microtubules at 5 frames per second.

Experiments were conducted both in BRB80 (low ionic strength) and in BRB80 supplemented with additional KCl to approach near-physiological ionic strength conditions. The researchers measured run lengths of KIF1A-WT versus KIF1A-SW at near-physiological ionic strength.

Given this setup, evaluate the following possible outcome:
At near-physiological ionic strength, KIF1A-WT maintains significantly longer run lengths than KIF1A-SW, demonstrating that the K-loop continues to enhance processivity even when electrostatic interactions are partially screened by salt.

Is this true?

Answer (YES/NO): YES